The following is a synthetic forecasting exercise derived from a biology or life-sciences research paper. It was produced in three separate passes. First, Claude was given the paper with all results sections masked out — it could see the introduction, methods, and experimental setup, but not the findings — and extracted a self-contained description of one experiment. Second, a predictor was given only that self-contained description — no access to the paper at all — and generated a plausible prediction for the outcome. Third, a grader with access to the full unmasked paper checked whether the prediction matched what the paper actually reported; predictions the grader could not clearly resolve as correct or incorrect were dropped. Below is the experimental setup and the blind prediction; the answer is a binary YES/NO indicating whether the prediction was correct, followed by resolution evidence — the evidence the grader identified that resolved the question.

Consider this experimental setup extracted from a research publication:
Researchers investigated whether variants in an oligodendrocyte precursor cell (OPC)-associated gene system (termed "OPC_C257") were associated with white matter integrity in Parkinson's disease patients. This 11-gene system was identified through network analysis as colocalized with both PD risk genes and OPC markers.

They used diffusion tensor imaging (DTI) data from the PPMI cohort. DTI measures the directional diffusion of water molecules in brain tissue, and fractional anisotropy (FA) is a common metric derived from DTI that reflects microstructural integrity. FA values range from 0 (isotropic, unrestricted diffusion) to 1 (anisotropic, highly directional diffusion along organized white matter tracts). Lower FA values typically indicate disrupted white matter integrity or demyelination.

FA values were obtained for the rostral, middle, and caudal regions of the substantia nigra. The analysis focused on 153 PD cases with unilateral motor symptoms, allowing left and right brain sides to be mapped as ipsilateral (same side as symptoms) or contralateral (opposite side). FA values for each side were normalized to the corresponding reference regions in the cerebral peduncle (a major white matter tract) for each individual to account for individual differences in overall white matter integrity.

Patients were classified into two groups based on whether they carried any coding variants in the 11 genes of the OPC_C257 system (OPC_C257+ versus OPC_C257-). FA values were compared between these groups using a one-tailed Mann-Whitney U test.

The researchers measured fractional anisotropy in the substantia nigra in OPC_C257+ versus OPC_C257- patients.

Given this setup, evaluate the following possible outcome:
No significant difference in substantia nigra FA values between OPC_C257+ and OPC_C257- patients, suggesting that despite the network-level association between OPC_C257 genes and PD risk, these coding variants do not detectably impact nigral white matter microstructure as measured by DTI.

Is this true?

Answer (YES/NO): NO